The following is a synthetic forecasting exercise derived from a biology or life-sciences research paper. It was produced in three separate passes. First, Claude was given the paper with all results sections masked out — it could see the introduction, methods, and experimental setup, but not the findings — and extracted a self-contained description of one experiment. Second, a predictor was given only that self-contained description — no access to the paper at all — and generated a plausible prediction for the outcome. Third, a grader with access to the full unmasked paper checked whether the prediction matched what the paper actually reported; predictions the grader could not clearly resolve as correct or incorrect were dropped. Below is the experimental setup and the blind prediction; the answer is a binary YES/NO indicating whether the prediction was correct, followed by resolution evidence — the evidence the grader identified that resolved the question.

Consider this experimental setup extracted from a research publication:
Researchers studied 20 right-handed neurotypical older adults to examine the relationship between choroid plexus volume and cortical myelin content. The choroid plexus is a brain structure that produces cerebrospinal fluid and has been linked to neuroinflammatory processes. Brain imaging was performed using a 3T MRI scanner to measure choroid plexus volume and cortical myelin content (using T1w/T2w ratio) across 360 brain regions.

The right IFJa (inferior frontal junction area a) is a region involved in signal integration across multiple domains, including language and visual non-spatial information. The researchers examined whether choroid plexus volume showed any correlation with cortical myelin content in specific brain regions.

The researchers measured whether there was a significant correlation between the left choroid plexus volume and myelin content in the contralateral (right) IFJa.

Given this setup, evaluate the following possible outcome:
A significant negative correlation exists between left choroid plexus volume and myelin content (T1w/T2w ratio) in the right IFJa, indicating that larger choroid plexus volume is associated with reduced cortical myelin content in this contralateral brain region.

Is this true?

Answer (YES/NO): YES